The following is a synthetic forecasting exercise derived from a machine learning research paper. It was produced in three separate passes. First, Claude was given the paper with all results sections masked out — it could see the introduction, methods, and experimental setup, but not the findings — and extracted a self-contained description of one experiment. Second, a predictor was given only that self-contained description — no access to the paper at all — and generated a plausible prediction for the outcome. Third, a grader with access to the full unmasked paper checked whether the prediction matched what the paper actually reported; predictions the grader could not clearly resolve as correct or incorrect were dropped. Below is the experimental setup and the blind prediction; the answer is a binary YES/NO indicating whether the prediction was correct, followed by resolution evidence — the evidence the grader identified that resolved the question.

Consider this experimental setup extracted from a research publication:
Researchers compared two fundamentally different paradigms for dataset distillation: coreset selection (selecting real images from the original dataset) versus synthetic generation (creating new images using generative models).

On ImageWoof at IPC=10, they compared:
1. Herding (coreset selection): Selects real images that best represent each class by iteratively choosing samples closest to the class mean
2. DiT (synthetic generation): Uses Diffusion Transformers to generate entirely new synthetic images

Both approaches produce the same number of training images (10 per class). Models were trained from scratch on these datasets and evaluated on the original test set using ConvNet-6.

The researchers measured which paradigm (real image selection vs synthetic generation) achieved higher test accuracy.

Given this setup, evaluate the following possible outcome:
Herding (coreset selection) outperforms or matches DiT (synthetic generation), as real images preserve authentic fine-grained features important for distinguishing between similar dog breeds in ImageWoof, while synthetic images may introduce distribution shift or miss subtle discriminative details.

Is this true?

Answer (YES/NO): NO